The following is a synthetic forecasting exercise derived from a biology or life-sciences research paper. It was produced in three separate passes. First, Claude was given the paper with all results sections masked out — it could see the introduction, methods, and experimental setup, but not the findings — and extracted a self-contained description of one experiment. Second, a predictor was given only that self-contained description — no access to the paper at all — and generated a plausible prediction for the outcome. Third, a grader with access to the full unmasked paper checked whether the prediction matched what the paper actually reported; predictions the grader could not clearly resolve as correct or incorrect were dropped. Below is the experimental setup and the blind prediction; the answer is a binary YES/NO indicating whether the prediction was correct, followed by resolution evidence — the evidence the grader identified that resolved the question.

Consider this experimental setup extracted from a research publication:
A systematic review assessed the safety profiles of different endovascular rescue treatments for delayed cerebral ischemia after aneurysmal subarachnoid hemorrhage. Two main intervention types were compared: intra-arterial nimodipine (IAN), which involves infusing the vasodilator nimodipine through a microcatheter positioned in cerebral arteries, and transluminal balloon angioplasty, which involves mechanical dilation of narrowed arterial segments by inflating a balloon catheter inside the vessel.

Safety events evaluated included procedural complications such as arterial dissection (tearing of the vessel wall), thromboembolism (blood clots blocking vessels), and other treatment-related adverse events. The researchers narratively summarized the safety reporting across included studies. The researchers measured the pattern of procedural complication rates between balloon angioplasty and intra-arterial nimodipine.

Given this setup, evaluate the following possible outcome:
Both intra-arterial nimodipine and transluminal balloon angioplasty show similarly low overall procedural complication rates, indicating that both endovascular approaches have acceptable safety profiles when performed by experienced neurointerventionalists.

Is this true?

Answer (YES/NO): NO